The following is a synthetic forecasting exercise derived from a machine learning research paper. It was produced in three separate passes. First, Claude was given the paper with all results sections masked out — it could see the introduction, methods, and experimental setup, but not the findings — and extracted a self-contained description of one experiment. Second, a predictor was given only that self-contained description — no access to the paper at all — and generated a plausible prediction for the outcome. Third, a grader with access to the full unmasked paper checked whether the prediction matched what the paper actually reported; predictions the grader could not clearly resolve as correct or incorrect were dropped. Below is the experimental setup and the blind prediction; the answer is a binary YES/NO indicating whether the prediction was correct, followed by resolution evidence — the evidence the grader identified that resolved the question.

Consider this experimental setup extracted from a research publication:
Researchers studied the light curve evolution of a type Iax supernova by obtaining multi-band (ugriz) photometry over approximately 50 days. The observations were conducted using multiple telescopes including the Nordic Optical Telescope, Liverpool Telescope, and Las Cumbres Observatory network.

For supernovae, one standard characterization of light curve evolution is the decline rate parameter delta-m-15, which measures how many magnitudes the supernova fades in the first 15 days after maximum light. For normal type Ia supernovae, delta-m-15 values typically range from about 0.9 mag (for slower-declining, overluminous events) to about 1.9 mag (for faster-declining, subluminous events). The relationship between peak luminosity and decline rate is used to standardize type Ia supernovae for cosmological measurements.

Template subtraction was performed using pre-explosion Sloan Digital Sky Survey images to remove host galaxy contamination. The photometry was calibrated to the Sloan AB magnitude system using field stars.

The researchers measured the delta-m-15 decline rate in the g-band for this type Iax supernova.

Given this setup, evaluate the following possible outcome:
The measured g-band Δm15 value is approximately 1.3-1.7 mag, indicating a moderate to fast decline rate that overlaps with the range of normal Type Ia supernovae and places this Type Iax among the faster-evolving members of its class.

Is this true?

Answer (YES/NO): NO